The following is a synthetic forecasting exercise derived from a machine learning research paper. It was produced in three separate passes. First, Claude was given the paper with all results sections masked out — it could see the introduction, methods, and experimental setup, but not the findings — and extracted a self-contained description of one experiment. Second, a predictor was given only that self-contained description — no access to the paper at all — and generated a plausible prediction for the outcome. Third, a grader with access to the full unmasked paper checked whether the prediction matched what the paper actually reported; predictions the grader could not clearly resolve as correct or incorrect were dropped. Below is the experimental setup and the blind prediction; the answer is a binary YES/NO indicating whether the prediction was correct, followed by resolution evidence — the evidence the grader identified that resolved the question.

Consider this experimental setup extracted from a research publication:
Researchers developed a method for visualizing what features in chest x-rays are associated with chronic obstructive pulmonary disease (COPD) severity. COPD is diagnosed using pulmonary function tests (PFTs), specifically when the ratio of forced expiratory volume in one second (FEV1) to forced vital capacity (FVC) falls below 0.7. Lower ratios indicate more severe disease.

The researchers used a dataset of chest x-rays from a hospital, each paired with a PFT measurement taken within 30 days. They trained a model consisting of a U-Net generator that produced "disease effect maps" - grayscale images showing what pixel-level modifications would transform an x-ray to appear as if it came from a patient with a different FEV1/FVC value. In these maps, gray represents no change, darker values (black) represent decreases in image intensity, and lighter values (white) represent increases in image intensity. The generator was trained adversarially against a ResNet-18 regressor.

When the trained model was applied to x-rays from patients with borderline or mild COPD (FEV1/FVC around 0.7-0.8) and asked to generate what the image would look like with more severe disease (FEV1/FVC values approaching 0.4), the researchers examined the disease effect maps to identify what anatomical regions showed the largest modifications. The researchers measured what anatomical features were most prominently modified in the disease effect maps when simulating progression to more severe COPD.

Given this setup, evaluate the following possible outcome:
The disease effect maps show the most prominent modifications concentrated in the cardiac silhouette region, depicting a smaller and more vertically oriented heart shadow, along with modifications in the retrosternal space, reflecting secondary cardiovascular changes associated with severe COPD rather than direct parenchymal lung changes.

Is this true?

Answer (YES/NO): NO